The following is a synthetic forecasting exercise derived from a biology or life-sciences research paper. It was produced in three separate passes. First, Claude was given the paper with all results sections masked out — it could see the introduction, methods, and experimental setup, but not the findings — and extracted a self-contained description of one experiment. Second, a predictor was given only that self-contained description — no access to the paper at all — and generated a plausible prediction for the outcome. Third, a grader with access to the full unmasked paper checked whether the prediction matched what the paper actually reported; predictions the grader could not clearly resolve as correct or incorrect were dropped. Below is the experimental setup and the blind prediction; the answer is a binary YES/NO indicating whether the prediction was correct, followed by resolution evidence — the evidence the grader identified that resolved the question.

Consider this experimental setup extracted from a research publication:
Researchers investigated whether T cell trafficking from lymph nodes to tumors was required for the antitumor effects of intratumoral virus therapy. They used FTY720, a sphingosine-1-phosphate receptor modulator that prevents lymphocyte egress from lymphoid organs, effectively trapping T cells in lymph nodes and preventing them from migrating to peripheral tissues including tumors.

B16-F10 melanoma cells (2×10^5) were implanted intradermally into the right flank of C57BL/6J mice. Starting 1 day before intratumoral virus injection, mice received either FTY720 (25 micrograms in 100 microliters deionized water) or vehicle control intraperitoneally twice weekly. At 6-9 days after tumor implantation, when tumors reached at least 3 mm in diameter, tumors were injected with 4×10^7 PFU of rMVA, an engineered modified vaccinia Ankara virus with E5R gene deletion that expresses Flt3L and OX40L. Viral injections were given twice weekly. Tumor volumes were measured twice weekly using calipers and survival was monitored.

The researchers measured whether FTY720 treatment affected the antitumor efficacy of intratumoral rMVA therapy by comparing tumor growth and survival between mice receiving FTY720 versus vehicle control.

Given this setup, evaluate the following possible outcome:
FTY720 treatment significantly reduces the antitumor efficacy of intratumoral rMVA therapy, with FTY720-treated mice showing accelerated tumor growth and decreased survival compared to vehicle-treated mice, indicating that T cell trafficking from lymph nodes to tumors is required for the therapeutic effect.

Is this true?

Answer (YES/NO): NO